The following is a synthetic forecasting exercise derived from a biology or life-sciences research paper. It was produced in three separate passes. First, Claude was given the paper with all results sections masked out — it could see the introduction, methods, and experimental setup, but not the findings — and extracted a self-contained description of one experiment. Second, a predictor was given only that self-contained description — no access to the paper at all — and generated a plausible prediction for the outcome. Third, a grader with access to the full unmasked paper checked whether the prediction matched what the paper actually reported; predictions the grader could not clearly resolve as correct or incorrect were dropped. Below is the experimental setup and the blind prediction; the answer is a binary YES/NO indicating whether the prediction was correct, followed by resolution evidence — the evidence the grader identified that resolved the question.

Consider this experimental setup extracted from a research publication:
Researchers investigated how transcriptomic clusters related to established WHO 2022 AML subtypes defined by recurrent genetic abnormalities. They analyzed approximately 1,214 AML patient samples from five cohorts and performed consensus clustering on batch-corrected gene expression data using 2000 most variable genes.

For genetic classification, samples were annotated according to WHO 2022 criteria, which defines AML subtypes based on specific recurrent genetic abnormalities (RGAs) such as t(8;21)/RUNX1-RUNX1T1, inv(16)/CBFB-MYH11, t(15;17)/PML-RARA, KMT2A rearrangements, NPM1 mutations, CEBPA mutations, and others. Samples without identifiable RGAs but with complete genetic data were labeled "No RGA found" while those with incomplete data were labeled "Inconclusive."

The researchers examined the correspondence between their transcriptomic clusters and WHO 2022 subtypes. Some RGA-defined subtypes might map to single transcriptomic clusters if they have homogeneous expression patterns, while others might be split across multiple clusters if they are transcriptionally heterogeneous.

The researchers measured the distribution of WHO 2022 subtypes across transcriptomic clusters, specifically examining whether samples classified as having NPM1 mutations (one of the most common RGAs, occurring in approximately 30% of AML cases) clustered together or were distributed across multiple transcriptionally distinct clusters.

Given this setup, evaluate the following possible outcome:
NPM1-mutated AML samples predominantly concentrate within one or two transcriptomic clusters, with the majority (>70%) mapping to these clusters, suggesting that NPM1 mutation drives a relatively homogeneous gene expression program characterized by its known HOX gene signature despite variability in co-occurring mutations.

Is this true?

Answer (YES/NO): NO